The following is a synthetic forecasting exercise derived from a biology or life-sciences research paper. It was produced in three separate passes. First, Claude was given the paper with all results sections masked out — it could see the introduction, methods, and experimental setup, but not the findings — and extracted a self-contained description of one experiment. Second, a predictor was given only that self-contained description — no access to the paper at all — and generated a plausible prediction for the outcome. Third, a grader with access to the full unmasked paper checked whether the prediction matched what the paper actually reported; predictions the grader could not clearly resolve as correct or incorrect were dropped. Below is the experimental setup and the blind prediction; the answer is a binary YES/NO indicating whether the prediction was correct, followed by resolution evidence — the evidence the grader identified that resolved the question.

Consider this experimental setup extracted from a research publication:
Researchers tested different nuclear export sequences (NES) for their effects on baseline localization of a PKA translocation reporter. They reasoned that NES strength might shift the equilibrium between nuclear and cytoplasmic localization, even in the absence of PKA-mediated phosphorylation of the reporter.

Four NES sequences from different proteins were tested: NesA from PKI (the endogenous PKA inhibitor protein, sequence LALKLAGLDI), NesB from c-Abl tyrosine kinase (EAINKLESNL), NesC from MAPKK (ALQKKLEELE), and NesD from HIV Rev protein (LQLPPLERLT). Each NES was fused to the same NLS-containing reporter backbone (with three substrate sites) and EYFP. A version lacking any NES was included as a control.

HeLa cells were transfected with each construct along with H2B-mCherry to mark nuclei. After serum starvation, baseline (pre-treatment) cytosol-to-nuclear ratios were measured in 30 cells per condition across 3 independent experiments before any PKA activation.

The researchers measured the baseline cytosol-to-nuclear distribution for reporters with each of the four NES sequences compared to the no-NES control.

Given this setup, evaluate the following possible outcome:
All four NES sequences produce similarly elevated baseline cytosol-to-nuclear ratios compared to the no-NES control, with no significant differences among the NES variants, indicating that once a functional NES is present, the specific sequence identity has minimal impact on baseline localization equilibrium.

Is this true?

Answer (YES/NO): NO